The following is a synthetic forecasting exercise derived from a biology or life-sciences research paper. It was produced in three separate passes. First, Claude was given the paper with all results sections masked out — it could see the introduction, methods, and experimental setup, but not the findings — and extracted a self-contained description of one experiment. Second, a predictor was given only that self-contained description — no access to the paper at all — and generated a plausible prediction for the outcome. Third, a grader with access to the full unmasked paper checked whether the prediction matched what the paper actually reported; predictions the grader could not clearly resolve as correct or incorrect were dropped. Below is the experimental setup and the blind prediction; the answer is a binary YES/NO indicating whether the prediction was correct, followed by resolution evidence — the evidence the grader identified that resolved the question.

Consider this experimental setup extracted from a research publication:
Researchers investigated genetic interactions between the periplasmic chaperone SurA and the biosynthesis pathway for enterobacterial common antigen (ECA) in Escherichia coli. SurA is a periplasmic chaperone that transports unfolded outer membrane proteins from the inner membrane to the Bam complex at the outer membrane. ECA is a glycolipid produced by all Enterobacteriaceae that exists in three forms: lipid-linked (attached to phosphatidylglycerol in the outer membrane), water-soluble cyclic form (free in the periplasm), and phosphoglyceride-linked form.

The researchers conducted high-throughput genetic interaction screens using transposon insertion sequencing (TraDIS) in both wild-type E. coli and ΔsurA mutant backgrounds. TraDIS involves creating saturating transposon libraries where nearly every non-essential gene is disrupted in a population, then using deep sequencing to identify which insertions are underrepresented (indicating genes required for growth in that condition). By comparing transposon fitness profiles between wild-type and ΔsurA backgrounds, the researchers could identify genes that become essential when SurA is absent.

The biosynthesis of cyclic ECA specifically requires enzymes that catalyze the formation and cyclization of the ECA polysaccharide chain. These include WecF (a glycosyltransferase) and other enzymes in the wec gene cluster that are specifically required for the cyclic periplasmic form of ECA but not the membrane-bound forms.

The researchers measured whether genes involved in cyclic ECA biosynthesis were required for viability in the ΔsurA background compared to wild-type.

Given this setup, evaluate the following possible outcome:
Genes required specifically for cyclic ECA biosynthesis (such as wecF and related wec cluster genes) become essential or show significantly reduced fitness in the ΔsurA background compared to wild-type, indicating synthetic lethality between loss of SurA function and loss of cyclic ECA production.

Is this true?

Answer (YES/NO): YES